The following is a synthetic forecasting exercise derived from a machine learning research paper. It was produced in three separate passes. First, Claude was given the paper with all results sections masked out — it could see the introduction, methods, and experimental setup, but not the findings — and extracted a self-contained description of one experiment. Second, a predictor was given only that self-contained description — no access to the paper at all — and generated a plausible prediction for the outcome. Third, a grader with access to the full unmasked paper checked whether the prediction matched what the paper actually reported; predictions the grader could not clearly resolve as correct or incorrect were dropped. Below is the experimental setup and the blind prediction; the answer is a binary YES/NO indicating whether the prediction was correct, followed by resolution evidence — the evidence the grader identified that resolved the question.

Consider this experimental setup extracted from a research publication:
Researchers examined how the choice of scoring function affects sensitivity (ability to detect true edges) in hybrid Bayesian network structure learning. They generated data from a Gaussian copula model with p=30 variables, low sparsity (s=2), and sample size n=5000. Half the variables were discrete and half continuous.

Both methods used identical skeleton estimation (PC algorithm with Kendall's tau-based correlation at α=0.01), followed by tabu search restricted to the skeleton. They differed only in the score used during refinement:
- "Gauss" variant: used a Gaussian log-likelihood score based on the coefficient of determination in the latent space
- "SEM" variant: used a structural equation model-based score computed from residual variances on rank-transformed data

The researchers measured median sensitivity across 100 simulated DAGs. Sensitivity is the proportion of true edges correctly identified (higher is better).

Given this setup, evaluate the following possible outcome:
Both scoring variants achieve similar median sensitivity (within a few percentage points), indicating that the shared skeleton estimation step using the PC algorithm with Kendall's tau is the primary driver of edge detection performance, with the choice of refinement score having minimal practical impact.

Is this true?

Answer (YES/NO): YES